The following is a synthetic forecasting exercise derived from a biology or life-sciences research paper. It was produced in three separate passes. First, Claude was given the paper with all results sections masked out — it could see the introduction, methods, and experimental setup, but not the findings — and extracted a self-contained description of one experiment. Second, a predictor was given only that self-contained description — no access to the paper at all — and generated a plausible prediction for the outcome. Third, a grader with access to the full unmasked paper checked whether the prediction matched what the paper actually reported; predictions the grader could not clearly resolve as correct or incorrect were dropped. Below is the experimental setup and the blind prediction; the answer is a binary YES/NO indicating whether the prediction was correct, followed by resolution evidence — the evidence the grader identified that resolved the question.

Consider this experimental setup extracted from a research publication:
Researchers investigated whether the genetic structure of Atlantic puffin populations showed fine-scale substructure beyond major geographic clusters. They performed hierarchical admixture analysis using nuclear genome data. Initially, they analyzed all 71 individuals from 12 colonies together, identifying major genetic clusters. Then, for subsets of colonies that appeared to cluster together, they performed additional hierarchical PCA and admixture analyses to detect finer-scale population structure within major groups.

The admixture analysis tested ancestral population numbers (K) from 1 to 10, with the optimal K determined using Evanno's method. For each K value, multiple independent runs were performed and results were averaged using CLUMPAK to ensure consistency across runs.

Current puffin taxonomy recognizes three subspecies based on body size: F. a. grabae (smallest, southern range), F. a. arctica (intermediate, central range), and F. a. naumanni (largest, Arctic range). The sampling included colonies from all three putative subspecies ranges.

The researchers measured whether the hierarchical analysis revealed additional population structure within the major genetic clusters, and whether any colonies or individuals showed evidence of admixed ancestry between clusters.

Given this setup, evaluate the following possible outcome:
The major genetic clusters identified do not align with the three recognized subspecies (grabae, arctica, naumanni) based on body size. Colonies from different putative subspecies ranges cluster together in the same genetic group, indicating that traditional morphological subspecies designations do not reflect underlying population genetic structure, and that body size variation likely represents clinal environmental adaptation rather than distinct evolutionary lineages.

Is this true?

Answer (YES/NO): YES